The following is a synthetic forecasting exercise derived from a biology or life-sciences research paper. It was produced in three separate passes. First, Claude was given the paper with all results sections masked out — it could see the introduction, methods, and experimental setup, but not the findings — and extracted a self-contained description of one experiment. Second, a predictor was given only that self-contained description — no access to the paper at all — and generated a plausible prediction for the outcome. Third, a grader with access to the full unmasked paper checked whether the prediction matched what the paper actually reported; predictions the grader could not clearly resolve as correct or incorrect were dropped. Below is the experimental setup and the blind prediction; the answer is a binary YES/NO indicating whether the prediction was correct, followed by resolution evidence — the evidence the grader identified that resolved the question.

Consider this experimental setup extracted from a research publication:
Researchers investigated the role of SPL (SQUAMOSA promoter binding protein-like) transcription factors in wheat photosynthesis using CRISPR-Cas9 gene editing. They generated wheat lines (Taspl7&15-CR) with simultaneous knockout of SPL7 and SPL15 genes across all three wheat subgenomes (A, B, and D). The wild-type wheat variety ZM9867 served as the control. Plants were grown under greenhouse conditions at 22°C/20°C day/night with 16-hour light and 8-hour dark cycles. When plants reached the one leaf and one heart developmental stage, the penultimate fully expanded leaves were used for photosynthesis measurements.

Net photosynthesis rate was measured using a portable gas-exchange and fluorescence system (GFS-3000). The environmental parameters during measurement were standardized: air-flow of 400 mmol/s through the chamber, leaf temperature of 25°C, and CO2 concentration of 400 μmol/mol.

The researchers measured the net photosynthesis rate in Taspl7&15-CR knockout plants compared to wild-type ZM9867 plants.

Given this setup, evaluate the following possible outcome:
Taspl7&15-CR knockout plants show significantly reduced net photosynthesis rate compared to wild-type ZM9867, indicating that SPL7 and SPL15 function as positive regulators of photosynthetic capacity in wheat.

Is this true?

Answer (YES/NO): NO